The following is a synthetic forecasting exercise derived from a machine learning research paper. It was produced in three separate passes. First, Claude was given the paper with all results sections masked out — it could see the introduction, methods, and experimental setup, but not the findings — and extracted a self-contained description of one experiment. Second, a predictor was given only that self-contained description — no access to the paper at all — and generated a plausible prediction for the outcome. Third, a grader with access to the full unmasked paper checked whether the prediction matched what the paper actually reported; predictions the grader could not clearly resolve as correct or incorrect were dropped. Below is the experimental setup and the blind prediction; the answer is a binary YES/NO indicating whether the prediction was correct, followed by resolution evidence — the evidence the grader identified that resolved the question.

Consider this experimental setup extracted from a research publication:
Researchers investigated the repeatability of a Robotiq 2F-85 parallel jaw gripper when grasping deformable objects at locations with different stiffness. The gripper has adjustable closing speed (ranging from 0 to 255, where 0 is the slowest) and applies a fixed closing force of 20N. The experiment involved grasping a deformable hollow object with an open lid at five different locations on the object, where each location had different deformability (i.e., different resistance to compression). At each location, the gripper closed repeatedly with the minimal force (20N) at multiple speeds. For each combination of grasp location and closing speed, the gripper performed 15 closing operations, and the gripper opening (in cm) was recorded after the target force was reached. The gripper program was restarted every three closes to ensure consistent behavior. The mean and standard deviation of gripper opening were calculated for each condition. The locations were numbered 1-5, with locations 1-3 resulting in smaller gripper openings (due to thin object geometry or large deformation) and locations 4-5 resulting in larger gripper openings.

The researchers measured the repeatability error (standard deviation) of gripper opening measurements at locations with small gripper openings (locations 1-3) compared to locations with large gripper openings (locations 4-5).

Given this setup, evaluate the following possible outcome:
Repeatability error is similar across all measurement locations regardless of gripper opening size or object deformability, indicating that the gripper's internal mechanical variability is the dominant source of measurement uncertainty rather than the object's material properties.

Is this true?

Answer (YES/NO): NO